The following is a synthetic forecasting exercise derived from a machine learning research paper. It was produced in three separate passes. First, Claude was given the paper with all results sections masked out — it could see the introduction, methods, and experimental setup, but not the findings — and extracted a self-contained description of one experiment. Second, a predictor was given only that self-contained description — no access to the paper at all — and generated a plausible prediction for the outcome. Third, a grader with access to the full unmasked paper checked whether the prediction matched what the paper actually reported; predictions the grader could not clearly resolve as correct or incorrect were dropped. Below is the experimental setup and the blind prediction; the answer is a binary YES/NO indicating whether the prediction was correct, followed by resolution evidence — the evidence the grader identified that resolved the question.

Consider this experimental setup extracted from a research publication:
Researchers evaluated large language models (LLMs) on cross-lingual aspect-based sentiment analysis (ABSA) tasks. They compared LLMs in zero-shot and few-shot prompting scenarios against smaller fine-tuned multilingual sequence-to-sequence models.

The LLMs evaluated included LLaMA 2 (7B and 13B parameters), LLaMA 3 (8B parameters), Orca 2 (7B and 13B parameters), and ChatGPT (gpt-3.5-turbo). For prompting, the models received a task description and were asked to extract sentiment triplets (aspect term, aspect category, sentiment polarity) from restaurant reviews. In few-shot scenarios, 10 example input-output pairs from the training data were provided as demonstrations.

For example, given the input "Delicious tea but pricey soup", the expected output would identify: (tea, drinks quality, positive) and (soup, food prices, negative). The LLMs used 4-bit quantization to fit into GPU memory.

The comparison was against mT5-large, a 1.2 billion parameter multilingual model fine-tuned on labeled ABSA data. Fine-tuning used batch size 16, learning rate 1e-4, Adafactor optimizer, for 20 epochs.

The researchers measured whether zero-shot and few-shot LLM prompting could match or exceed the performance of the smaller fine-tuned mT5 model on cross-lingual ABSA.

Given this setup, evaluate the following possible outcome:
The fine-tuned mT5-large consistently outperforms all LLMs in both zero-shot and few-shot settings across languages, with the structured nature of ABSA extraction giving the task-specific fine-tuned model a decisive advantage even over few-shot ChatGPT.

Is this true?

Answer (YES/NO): YES